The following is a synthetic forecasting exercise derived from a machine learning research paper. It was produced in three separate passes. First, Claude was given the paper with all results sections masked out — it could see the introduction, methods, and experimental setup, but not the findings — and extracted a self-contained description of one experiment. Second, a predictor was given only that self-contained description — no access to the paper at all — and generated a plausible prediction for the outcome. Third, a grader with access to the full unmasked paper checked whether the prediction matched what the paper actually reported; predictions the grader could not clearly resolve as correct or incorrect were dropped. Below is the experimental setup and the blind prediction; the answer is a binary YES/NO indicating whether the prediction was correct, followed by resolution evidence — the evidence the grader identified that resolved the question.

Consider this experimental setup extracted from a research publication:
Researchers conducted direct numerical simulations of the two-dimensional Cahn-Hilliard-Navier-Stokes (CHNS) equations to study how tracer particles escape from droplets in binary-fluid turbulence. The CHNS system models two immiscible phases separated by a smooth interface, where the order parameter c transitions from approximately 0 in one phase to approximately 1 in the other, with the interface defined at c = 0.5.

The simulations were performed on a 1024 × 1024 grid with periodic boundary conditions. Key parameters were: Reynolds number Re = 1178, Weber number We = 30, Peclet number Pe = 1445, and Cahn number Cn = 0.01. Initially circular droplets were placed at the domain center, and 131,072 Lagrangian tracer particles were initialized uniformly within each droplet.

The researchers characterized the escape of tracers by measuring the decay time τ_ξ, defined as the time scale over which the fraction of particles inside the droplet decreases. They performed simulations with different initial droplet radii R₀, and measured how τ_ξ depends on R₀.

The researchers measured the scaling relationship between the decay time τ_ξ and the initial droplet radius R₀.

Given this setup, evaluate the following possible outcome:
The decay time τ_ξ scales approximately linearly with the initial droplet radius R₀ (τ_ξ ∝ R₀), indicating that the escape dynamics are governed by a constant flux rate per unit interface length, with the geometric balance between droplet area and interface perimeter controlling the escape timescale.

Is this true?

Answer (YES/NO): NO